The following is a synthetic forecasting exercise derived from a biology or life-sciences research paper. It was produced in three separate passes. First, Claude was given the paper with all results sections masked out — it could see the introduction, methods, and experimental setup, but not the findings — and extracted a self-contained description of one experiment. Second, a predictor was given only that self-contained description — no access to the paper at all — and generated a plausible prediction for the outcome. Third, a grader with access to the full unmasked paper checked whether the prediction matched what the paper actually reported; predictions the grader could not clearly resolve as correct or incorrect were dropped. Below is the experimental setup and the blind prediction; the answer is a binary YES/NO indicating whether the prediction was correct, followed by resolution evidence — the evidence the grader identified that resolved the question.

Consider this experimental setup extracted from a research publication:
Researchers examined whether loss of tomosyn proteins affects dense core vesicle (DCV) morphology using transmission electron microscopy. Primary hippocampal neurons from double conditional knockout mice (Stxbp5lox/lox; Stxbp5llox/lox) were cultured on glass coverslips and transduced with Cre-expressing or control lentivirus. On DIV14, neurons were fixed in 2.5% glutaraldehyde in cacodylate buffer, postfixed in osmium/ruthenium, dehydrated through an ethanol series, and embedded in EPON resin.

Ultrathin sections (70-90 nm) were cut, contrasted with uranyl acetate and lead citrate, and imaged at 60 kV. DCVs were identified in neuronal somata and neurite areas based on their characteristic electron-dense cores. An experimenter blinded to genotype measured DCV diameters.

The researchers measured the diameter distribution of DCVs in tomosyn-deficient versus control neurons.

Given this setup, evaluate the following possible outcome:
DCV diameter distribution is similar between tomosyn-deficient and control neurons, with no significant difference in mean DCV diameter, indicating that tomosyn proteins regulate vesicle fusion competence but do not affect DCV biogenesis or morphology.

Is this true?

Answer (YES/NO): NO